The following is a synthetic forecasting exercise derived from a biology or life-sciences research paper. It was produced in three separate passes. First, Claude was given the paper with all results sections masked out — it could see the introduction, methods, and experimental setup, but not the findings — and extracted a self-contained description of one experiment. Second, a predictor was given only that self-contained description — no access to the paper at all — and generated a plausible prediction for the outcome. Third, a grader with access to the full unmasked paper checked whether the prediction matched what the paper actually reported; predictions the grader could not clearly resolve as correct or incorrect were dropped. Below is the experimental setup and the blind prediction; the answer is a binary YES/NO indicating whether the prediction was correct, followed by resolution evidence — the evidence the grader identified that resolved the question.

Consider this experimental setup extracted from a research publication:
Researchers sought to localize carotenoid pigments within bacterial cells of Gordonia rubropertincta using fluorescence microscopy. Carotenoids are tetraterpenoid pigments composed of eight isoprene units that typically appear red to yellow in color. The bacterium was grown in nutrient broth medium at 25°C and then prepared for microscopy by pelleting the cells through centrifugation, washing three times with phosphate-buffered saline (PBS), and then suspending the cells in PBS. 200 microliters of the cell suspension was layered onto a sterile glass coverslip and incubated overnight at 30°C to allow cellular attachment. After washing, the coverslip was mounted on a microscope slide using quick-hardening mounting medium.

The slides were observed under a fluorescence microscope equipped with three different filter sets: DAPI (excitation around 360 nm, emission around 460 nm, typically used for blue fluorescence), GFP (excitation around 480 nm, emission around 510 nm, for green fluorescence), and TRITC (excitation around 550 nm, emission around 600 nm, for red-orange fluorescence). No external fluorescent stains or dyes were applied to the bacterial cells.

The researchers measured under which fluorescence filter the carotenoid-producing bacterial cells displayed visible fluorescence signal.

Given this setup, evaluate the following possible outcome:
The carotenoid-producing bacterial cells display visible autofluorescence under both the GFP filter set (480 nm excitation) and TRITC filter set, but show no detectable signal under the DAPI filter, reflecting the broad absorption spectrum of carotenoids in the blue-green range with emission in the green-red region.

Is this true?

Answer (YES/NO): NO